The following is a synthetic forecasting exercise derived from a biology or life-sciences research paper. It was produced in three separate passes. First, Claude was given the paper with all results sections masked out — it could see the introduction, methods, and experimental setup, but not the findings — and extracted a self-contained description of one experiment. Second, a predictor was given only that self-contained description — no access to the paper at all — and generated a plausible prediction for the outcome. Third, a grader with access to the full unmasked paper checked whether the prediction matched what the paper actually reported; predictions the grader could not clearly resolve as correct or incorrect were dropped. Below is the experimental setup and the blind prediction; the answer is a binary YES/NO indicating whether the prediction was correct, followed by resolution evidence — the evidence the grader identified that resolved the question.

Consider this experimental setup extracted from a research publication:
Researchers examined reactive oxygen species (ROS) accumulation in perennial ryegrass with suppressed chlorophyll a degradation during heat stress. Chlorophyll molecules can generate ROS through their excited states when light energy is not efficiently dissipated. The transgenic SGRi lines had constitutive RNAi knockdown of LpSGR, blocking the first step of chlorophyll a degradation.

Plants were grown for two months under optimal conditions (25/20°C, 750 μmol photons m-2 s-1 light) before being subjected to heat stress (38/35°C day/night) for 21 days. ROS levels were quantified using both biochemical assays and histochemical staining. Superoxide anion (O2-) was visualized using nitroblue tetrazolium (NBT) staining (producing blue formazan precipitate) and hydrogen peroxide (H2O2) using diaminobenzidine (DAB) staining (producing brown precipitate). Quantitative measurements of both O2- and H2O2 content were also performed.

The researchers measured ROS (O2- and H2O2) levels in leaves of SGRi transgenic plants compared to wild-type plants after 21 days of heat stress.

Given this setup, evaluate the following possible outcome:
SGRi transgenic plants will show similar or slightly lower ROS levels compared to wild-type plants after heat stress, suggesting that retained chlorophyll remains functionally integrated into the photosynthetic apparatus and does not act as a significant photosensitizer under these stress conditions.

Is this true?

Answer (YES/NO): NO